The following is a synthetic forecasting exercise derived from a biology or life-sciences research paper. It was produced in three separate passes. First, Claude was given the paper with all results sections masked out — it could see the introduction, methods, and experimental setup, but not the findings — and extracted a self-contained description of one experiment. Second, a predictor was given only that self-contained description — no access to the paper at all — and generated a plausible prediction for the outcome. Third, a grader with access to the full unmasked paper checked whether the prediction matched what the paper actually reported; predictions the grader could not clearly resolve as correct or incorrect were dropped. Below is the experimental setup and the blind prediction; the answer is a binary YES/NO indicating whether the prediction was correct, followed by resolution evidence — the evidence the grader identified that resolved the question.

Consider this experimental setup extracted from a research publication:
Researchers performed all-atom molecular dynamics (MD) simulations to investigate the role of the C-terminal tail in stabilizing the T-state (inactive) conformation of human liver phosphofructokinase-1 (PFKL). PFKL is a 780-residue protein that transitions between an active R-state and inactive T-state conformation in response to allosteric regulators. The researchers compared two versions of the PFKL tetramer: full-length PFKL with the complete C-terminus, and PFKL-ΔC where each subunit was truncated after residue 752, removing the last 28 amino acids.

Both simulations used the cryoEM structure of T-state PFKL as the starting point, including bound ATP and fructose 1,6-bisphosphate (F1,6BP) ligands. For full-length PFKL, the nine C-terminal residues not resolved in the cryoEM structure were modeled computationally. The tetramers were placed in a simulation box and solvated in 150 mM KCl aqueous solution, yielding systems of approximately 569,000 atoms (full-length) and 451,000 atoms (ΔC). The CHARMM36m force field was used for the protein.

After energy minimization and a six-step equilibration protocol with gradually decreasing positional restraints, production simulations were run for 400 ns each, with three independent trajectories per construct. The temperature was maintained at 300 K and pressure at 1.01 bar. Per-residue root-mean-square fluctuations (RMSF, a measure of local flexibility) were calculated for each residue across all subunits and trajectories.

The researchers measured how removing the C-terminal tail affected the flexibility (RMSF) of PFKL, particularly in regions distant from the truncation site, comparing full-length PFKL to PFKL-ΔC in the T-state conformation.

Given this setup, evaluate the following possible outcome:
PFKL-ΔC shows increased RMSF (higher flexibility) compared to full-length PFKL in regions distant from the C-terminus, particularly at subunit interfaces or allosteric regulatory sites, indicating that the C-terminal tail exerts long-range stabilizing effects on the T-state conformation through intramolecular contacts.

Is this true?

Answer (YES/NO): YES